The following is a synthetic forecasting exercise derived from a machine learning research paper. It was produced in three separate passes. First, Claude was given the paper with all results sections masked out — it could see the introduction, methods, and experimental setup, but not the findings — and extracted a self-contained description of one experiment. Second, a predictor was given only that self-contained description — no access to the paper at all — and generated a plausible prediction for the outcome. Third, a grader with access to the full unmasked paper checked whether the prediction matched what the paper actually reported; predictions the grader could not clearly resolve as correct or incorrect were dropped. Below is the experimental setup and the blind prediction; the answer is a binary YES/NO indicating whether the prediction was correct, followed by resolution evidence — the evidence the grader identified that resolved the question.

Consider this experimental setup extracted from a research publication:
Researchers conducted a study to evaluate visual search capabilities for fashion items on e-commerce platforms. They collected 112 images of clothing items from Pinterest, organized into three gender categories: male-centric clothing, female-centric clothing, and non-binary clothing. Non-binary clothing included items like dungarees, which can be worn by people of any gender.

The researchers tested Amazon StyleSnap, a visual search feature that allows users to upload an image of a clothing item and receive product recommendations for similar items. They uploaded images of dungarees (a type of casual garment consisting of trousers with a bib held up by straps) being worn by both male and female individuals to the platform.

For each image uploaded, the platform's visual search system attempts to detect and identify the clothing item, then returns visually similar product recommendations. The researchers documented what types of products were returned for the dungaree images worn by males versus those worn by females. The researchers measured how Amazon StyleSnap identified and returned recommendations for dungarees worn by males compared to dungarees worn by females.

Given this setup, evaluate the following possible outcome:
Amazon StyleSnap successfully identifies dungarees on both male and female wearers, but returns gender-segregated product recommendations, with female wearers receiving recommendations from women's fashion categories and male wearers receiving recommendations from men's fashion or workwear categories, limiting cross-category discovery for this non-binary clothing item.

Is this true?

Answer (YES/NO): NO